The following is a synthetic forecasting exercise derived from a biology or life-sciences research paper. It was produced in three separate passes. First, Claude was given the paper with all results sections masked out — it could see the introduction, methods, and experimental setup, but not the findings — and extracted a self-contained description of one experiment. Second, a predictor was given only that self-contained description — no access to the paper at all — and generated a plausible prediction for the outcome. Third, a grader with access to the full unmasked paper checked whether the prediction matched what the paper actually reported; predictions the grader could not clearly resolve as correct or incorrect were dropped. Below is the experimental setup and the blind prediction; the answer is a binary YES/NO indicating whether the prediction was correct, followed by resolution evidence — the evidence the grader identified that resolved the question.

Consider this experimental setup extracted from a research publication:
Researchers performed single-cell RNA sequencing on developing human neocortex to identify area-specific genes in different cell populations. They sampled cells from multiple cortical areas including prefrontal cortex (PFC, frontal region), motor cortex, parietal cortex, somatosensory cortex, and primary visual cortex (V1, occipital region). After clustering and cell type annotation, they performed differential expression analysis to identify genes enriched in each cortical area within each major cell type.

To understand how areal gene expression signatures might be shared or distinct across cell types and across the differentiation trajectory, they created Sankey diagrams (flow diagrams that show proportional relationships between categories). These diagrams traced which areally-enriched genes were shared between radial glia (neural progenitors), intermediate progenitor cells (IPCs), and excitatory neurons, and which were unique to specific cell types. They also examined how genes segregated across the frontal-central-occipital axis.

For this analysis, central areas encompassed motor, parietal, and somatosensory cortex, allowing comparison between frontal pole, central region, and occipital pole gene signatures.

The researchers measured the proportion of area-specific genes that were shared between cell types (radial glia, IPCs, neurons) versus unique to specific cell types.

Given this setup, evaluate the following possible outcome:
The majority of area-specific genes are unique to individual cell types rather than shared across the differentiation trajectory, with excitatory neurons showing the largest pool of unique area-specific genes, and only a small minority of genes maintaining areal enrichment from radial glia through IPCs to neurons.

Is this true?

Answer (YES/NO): NO